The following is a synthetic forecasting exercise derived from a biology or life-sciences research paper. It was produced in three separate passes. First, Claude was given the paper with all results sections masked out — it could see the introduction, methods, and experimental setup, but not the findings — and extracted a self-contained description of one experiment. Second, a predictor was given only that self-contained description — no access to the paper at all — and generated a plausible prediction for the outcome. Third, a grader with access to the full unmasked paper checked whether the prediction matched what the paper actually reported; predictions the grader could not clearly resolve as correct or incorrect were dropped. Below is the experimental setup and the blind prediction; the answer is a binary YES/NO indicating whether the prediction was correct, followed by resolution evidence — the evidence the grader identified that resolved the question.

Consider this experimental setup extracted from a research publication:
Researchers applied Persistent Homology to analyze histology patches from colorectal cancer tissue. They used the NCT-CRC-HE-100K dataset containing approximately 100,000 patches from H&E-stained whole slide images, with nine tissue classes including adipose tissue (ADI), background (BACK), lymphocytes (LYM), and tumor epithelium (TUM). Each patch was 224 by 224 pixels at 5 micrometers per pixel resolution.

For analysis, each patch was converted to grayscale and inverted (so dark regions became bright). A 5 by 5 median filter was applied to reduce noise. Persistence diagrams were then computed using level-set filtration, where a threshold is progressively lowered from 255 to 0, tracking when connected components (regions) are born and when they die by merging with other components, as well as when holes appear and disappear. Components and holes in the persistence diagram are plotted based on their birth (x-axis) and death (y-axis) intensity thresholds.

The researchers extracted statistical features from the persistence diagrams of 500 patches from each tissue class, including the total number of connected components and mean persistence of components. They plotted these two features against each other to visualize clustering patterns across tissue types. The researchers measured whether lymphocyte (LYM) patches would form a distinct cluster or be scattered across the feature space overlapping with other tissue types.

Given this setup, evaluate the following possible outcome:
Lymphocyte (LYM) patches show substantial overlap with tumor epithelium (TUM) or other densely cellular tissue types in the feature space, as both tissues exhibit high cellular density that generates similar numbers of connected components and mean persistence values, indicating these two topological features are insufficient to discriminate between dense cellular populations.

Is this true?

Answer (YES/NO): NO